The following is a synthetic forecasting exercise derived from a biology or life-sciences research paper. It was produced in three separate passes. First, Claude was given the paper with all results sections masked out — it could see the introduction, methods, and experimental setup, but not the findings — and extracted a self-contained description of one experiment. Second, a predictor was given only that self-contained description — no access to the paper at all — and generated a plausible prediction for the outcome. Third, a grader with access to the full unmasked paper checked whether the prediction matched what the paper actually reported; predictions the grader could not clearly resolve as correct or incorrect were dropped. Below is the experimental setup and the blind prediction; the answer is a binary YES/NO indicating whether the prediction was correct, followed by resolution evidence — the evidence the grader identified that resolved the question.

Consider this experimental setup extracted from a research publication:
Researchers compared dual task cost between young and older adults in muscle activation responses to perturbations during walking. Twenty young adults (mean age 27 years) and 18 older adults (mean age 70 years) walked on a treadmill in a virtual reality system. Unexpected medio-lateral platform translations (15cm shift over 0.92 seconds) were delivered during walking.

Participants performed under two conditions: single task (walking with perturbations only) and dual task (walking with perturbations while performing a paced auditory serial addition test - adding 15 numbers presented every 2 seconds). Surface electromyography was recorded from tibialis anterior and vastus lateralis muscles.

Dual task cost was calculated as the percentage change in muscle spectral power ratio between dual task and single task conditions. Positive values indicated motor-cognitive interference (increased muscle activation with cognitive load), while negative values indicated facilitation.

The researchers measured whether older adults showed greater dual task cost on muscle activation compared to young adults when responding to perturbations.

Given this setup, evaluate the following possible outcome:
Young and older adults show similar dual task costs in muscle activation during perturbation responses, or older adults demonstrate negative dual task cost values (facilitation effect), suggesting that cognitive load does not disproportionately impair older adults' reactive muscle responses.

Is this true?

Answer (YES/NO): NO